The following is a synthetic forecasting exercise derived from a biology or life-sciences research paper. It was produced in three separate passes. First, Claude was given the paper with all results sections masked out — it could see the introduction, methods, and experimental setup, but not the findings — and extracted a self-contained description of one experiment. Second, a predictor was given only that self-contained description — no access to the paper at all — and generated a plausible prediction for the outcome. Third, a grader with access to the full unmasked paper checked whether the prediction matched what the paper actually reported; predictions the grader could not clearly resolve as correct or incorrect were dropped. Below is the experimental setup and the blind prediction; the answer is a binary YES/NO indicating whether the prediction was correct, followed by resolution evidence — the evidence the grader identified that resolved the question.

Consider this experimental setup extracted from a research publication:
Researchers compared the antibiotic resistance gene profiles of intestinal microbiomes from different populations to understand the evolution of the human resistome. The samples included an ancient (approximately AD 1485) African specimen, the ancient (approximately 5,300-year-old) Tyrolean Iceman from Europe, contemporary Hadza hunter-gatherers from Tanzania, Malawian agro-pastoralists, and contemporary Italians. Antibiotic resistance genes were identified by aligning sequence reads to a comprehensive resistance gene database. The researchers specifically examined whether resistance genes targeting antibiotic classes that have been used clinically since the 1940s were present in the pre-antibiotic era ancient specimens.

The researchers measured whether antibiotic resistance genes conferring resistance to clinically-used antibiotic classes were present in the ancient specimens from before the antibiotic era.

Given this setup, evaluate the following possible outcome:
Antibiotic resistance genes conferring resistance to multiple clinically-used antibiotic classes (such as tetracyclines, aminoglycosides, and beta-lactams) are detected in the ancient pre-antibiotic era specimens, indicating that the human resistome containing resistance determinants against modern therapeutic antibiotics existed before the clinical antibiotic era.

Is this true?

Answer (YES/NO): NO